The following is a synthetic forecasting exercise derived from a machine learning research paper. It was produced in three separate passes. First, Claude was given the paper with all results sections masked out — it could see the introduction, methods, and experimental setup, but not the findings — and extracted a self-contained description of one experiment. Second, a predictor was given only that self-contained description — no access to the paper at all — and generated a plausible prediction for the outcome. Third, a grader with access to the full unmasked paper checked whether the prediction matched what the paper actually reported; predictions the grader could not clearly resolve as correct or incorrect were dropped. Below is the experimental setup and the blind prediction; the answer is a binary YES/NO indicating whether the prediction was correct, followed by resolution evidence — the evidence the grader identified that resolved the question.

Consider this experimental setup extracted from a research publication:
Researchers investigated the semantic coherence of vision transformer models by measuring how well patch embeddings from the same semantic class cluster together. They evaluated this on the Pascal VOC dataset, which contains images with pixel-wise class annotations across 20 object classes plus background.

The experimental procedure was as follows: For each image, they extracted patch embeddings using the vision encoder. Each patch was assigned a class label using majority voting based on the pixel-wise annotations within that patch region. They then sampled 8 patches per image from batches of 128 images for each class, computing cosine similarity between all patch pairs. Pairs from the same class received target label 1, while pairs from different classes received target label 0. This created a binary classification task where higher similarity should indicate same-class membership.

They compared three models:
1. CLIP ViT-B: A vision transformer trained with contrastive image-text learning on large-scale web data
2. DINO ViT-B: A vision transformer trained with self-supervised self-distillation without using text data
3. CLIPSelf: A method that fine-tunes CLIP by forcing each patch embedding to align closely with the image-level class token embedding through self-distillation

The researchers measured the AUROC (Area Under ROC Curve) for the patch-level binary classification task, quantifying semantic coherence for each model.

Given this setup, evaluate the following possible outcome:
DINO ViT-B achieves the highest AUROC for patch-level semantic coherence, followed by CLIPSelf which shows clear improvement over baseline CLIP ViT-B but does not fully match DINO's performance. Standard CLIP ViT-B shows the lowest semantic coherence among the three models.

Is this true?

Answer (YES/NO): NO